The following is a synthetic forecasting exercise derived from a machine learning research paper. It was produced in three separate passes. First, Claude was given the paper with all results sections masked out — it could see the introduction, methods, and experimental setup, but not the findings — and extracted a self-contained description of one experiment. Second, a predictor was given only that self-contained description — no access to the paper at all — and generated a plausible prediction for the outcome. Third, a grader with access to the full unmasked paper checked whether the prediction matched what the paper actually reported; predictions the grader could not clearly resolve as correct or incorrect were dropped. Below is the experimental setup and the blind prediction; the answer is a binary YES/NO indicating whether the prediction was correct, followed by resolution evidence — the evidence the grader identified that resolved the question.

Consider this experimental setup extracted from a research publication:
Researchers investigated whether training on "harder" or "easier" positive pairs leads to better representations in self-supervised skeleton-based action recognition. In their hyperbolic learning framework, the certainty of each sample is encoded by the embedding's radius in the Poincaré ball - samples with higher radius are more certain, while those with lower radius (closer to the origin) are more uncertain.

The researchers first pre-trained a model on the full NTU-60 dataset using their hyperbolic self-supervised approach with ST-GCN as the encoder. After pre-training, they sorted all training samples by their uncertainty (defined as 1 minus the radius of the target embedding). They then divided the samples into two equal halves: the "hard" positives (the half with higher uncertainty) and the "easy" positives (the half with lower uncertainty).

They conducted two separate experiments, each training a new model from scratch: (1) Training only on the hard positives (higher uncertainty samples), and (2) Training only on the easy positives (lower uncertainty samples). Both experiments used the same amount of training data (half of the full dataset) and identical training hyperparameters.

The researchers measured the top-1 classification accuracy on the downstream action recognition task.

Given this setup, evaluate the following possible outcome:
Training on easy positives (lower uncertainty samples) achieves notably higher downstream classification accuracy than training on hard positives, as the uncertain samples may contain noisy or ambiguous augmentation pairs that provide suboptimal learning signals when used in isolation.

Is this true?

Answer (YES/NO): YES